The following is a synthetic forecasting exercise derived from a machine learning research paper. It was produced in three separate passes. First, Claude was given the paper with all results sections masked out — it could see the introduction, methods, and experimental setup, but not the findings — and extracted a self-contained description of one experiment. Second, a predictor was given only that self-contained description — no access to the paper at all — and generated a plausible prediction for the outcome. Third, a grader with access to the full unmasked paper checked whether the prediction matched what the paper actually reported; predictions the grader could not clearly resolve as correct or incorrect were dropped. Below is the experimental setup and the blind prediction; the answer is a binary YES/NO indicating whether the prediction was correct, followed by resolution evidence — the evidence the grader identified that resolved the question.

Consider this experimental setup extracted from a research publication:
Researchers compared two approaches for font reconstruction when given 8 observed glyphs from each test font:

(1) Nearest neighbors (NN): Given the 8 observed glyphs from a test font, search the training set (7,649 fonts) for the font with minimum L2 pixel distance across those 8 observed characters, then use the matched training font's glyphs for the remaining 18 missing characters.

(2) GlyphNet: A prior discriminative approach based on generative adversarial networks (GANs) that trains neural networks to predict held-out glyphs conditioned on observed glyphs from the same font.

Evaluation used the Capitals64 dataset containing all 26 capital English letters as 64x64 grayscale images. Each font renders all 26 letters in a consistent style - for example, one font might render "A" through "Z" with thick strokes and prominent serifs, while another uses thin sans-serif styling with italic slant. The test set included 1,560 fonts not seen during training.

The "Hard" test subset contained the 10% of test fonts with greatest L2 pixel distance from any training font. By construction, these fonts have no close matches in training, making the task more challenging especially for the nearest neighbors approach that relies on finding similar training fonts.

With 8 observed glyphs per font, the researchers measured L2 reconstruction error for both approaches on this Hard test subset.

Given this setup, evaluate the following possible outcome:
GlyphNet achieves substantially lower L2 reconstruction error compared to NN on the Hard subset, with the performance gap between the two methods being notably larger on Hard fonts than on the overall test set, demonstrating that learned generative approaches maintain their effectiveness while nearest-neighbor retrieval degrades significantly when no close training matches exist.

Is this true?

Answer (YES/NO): NO